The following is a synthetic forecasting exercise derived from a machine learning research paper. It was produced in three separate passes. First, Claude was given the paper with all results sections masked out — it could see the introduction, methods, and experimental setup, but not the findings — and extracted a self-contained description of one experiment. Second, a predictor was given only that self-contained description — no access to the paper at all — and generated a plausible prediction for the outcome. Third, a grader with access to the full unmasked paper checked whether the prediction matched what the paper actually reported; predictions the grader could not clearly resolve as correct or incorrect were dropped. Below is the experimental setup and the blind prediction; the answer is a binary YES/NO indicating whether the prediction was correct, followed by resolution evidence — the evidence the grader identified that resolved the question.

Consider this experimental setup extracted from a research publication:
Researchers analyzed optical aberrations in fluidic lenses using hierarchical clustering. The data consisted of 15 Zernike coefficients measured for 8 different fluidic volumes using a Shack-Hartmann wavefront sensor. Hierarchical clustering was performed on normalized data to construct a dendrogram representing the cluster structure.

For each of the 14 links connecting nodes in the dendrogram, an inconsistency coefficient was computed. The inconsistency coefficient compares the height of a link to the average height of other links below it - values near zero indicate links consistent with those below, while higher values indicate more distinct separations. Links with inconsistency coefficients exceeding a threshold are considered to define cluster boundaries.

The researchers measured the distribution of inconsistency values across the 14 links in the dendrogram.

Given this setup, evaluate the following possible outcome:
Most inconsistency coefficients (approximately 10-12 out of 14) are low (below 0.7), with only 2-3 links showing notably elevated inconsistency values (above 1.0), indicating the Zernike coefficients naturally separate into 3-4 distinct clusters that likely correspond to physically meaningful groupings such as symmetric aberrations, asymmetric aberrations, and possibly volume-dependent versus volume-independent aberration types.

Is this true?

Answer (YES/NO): NO